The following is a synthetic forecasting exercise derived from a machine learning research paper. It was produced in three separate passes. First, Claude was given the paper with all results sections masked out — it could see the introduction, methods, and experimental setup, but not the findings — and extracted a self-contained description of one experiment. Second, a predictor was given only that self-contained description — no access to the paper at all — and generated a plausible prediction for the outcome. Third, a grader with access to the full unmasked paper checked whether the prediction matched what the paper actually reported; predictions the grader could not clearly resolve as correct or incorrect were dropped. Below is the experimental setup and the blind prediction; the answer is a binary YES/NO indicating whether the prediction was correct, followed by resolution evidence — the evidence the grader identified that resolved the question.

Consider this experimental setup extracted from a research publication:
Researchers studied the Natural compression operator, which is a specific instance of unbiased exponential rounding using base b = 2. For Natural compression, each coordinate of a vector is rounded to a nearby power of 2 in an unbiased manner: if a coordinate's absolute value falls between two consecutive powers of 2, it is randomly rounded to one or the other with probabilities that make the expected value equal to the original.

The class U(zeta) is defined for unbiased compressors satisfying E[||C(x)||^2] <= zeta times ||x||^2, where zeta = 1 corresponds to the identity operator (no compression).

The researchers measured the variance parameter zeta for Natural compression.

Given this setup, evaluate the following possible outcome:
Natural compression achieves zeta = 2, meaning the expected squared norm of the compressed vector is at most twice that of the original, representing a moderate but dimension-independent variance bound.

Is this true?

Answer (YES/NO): NO